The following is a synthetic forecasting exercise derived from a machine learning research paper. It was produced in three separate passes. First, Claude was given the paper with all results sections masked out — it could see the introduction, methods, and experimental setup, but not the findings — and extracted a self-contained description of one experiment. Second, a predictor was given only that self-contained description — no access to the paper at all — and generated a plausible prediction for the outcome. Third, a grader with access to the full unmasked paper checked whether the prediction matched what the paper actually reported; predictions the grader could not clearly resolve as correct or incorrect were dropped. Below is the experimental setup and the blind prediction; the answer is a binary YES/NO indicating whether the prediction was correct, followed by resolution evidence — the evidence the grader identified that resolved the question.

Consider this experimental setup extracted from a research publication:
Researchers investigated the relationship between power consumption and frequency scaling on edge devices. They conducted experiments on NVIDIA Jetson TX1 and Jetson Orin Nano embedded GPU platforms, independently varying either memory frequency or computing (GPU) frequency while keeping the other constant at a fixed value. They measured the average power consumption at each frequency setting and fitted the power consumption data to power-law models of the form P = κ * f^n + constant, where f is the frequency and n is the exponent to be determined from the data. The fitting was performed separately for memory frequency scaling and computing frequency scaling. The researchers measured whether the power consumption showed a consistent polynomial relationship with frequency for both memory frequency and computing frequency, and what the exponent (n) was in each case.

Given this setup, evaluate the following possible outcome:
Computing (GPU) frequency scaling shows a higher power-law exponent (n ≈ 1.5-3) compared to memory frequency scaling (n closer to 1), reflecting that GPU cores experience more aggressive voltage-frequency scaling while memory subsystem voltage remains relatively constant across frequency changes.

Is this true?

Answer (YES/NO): NO